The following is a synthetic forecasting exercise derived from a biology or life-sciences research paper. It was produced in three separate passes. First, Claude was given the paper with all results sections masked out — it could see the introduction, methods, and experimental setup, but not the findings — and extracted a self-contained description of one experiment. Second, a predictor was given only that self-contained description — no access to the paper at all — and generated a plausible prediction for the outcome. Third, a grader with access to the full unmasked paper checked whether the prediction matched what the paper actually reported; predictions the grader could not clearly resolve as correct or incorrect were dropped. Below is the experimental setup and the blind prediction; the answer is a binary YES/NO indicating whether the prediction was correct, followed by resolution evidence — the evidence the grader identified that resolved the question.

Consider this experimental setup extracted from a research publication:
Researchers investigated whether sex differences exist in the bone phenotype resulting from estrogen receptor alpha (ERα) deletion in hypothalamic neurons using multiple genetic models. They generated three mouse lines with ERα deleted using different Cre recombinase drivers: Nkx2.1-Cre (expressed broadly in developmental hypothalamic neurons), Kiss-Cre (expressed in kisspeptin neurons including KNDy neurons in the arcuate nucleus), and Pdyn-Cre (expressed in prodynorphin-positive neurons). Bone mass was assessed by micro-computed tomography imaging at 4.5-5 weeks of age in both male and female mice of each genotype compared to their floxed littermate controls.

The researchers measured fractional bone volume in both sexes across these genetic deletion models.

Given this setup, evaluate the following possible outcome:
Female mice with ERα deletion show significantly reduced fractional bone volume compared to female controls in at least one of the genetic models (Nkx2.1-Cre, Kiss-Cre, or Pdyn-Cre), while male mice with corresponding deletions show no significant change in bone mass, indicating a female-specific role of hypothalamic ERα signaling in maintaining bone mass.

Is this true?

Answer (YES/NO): NO